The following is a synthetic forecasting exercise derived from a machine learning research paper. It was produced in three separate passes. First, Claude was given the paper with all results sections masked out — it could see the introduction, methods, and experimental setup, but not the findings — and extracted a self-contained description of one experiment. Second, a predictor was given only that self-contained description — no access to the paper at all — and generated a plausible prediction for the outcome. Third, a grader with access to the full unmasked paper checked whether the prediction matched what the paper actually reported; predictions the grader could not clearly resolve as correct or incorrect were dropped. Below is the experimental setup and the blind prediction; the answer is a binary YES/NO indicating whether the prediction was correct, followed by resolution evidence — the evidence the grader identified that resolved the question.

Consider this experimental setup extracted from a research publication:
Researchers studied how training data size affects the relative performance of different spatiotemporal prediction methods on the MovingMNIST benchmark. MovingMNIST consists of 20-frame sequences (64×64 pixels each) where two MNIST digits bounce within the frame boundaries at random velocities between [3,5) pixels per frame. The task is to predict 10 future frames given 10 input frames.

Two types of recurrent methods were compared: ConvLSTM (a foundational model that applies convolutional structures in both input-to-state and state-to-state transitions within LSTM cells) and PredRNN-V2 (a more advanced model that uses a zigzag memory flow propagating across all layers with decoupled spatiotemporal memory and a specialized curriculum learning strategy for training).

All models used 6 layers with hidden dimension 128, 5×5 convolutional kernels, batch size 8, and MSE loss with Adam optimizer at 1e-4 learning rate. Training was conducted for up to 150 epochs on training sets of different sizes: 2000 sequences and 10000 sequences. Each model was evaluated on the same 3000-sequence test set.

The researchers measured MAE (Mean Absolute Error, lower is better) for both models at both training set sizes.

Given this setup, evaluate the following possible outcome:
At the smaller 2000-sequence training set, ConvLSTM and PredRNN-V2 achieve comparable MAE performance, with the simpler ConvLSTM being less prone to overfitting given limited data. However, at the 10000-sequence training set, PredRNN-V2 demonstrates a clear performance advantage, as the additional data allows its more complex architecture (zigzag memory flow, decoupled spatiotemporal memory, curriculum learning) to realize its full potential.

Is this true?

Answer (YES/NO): NO